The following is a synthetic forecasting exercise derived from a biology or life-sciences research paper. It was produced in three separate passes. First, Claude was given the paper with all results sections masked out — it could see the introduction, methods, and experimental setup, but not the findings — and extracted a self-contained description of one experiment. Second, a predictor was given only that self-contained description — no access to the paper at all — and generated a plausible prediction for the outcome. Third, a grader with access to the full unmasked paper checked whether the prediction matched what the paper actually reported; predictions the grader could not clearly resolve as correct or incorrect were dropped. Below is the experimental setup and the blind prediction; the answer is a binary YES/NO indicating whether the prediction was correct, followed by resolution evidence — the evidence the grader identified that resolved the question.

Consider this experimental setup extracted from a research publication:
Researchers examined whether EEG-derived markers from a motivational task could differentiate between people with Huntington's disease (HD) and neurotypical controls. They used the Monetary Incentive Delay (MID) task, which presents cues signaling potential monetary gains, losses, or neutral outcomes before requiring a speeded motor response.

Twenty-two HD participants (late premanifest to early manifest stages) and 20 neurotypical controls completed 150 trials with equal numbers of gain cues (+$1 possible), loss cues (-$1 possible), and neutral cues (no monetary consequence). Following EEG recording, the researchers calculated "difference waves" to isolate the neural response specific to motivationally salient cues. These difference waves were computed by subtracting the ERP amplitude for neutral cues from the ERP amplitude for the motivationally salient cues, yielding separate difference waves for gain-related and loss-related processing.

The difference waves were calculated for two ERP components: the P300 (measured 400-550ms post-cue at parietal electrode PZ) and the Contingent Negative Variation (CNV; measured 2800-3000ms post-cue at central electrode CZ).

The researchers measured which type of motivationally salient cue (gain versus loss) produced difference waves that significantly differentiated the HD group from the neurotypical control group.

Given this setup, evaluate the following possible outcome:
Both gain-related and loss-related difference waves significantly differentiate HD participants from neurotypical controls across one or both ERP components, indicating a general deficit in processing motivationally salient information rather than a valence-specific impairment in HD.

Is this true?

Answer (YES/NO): NO